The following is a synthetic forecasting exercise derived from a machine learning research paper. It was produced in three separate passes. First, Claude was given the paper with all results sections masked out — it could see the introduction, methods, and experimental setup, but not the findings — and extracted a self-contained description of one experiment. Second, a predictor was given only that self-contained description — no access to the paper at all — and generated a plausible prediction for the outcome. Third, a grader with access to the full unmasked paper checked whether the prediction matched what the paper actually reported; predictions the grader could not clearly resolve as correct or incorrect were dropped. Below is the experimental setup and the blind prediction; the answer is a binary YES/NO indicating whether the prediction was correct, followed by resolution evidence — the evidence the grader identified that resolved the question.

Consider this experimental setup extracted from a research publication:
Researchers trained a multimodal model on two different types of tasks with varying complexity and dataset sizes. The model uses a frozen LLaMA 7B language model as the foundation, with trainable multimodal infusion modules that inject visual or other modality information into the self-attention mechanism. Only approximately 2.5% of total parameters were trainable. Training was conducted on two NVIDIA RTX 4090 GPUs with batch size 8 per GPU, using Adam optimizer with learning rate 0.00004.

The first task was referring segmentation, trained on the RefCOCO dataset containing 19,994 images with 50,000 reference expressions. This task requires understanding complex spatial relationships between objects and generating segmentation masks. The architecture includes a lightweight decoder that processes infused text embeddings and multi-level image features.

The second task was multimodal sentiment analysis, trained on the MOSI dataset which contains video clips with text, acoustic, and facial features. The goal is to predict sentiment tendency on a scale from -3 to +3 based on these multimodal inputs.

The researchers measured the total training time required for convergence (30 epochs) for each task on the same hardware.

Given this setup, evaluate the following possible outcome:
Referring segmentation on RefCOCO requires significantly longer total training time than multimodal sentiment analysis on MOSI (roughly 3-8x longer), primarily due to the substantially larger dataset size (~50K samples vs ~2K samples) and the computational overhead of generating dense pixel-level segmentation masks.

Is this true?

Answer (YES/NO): NO